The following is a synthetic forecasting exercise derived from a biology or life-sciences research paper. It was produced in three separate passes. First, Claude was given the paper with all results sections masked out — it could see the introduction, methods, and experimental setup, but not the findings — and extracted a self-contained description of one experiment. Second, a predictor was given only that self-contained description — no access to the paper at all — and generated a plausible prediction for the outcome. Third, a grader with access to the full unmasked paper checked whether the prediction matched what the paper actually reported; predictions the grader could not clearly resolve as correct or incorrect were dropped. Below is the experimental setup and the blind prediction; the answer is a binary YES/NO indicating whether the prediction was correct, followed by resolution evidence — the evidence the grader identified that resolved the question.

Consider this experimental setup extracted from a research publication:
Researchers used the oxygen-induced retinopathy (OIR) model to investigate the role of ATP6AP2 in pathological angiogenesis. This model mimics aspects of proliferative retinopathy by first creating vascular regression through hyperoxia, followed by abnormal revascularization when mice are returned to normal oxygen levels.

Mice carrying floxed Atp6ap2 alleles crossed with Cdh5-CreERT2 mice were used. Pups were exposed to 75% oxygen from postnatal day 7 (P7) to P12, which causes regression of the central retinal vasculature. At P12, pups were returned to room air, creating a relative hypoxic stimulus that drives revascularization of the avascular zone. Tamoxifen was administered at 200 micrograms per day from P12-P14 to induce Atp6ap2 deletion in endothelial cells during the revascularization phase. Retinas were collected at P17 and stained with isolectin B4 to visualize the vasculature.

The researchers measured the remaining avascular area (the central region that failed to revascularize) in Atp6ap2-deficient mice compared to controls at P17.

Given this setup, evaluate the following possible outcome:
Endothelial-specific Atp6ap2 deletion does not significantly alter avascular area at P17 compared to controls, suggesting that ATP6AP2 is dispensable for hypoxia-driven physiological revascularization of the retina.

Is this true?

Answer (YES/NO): NO